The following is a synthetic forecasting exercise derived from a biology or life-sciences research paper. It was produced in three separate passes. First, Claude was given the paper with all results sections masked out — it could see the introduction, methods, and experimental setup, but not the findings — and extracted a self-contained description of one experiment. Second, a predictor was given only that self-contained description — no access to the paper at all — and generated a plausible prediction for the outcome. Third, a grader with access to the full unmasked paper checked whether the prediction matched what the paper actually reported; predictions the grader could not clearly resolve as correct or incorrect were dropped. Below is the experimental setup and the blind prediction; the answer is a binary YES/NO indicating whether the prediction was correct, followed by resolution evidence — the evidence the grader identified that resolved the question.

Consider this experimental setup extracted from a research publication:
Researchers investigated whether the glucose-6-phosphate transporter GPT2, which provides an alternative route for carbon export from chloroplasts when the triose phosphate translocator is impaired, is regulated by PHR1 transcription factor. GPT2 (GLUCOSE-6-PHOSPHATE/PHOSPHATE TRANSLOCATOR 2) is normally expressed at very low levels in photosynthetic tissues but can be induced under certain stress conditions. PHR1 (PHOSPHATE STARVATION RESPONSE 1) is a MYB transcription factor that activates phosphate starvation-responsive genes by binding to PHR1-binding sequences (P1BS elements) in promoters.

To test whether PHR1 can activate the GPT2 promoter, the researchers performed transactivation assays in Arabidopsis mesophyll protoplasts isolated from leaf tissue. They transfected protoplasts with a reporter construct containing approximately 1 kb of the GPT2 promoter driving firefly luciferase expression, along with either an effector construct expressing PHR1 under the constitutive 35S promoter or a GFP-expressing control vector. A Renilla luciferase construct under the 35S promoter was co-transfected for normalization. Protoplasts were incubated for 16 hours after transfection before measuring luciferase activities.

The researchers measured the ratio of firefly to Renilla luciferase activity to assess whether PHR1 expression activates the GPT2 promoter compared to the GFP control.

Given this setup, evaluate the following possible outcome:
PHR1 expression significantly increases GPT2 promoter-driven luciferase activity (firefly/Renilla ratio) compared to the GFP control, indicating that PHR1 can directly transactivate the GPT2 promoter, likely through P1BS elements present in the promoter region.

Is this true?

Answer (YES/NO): NO